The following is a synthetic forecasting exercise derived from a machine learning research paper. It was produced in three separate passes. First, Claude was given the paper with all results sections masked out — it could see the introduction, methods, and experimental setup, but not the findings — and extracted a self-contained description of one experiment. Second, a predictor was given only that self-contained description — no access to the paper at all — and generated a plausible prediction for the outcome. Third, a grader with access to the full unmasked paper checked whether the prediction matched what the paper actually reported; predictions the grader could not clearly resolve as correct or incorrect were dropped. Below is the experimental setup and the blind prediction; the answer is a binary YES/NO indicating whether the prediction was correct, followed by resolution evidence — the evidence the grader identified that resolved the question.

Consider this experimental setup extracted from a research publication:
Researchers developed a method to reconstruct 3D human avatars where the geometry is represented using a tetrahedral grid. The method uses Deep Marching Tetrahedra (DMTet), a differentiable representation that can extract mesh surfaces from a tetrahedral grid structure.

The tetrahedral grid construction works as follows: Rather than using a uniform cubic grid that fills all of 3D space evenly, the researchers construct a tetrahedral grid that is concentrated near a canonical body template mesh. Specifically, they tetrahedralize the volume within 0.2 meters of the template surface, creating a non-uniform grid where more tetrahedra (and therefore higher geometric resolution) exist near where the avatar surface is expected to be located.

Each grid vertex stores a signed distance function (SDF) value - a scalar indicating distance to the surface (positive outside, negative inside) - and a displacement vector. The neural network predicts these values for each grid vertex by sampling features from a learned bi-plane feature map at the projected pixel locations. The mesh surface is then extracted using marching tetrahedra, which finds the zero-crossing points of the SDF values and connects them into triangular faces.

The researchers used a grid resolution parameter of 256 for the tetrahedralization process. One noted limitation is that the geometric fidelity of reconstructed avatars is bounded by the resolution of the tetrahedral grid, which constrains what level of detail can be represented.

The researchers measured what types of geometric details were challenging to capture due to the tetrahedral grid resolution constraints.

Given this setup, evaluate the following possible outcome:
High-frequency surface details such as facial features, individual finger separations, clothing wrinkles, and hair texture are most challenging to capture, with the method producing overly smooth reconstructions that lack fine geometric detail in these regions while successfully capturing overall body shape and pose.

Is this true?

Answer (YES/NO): NO